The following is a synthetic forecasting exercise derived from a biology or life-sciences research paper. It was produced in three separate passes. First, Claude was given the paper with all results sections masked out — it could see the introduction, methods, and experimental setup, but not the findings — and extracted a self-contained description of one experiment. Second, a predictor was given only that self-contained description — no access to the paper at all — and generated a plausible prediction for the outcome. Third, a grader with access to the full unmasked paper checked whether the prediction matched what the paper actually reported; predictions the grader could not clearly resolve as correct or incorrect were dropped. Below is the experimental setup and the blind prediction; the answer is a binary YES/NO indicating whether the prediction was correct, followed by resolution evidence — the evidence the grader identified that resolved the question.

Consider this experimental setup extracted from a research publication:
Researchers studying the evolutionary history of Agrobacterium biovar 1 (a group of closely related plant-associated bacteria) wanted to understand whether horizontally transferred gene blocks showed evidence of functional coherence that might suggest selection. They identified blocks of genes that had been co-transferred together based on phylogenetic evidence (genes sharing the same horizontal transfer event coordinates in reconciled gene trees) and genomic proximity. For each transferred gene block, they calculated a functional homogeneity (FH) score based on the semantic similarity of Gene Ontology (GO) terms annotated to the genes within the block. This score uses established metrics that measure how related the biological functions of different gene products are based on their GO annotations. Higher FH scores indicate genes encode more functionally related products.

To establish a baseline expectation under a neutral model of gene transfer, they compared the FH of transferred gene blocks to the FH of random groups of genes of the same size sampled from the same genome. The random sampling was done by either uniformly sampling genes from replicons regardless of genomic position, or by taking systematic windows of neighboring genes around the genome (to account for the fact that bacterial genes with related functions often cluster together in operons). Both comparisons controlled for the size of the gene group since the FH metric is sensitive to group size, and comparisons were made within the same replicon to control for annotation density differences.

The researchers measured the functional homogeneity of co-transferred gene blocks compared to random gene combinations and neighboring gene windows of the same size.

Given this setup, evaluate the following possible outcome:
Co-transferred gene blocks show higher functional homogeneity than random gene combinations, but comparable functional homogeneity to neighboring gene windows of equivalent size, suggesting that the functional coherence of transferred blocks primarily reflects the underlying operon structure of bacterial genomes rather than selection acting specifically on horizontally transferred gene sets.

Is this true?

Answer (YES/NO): NO